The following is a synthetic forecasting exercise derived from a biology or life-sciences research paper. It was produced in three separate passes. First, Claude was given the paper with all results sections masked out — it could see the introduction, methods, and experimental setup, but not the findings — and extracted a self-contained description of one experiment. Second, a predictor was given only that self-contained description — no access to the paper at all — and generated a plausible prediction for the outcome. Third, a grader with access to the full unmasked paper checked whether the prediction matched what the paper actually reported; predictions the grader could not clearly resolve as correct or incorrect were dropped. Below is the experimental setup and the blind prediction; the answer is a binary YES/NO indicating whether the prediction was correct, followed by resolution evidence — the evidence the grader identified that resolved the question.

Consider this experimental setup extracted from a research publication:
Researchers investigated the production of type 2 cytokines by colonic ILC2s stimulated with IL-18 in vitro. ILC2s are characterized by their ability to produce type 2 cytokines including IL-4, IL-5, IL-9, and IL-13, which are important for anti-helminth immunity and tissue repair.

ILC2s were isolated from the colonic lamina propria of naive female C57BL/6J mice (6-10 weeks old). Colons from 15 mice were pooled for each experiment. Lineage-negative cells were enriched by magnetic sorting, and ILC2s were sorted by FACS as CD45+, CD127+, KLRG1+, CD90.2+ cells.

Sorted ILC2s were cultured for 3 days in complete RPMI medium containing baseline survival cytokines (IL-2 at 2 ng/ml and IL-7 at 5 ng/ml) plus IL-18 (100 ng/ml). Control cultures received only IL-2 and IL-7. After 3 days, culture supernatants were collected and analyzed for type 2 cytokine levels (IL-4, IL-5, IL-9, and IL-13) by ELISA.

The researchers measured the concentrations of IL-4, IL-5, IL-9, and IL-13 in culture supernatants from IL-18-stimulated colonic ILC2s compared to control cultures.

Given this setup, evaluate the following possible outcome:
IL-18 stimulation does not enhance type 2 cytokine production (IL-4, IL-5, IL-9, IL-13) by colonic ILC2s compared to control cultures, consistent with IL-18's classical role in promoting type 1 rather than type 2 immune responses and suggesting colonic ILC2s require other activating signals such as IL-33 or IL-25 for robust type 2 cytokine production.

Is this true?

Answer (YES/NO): NO